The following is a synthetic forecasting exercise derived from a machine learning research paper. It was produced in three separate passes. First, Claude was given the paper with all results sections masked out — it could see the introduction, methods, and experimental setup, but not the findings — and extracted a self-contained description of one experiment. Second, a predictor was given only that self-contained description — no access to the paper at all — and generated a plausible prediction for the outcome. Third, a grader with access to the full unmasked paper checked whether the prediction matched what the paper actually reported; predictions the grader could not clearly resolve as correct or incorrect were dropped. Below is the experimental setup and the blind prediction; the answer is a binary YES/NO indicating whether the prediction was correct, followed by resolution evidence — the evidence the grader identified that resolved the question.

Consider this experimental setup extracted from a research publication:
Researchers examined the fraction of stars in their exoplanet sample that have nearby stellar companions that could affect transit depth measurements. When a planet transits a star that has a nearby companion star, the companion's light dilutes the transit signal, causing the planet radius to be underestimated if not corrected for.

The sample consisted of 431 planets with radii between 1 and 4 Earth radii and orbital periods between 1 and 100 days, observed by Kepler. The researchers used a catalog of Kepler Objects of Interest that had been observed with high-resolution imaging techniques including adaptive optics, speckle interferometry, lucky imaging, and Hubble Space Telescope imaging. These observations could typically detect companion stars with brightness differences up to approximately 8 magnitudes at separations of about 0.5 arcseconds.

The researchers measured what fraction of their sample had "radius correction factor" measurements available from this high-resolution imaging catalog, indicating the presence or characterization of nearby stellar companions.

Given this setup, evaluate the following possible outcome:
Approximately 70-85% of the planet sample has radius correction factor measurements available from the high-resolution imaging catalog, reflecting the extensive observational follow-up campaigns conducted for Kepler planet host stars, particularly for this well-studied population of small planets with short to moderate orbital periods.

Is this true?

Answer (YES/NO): NO